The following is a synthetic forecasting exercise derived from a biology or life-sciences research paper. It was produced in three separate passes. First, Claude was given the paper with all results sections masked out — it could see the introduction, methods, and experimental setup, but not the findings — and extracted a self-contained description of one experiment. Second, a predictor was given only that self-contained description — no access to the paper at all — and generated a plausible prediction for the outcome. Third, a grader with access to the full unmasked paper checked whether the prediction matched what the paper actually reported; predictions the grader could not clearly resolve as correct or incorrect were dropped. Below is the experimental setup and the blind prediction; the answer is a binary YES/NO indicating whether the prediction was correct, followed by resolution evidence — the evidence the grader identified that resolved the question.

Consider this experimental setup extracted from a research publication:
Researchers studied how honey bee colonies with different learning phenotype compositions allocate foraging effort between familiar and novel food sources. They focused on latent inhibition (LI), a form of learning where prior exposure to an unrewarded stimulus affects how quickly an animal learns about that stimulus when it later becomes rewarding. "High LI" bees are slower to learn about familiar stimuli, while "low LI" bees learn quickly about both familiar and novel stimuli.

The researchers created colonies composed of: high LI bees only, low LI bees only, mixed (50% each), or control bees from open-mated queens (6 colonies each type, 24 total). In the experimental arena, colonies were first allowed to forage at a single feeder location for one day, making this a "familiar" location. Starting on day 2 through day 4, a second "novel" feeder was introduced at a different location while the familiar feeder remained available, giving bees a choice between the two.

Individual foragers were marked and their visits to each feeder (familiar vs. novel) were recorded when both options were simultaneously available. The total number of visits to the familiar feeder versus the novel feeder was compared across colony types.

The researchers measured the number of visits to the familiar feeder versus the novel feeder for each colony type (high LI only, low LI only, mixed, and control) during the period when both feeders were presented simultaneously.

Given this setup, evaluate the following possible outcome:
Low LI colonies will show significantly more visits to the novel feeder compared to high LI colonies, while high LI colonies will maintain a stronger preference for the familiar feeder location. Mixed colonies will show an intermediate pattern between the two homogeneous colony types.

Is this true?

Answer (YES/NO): NO